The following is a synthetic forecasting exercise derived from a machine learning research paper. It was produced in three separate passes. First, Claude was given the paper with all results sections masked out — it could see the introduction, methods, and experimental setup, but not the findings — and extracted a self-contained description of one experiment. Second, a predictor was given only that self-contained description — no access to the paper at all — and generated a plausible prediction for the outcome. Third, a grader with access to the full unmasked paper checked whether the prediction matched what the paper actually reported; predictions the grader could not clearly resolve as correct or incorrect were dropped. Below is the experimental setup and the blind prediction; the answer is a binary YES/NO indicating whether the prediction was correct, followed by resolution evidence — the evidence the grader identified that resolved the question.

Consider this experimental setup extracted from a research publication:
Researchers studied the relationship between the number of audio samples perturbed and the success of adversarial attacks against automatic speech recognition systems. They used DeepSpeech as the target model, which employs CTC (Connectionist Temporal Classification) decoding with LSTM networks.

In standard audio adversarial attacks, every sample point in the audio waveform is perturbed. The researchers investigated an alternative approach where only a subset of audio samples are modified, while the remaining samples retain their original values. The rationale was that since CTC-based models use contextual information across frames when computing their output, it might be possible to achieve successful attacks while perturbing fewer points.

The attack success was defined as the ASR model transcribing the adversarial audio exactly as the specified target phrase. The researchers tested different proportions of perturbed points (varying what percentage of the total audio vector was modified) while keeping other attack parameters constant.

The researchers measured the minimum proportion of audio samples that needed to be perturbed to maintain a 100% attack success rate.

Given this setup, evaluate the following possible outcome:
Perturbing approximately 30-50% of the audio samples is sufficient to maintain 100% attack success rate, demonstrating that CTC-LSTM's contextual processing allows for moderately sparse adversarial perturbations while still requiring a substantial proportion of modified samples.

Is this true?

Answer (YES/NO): NO